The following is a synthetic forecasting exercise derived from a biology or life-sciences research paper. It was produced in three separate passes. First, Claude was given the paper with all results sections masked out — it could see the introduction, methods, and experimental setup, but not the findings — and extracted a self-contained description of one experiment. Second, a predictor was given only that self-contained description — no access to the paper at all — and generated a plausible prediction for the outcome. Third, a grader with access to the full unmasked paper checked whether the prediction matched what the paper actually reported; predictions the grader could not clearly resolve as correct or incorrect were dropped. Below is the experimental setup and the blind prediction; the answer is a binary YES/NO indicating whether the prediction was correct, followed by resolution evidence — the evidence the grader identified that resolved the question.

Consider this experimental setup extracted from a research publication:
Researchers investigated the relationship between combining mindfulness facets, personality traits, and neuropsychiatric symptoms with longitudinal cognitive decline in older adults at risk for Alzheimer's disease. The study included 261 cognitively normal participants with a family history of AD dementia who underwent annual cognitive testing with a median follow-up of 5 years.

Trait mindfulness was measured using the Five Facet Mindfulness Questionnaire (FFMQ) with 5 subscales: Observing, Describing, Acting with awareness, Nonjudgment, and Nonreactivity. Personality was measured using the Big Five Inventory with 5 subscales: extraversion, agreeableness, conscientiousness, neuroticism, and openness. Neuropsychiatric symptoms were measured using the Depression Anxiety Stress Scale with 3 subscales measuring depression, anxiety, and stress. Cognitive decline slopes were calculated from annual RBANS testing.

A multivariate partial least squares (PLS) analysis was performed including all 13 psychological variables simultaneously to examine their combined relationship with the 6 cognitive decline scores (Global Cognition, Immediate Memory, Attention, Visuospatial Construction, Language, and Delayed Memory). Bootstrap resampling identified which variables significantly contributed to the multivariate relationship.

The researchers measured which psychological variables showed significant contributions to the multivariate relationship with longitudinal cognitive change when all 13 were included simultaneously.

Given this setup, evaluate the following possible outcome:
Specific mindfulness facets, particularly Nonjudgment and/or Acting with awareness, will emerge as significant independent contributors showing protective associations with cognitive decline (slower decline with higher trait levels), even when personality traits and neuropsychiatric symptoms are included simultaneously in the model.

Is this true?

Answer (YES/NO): YES